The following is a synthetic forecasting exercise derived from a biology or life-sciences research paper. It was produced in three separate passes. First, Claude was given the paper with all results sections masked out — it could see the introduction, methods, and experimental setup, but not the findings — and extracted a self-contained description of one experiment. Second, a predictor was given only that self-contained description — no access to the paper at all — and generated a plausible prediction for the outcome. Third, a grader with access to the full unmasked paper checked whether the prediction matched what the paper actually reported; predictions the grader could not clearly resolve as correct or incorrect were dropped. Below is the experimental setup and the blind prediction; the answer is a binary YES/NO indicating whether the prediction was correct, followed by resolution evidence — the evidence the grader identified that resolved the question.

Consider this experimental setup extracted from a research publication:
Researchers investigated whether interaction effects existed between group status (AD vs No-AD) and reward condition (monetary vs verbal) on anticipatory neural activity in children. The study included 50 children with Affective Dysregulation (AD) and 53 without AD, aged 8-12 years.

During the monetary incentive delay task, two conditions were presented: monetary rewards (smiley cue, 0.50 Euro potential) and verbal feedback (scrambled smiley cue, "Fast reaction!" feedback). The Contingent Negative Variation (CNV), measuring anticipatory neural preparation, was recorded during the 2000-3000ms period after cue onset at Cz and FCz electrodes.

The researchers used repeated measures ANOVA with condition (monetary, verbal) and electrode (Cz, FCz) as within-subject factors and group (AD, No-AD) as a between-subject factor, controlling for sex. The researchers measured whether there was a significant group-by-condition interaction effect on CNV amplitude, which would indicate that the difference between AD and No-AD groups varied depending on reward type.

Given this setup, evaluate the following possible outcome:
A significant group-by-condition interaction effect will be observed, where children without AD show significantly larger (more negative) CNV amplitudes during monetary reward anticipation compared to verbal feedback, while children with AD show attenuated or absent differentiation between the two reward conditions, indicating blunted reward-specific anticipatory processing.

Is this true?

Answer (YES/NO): YES